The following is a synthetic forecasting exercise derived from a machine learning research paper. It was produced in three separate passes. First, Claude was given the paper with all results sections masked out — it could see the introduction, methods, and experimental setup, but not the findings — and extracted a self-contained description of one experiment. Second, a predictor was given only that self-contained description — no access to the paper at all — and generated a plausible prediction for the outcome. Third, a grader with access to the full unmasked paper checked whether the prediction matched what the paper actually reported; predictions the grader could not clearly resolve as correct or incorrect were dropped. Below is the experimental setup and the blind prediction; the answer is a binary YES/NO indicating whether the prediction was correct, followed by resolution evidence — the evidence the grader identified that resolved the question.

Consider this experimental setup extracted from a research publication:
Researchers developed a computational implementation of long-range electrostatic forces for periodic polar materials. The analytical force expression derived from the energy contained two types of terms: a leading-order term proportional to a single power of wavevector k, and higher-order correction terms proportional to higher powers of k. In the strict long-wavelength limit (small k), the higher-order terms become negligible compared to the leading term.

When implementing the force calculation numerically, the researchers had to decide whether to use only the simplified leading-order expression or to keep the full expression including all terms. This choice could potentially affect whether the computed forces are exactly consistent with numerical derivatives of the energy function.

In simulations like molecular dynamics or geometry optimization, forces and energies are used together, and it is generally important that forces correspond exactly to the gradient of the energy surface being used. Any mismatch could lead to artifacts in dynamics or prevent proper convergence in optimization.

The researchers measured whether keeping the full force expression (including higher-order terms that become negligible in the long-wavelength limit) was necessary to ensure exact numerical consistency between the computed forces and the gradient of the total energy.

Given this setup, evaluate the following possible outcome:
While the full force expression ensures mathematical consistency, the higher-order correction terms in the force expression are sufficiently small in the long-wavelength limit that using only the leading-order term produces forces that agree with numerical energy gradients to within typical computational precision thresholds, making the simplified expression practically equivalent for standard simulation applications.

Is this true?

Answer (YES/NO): NO